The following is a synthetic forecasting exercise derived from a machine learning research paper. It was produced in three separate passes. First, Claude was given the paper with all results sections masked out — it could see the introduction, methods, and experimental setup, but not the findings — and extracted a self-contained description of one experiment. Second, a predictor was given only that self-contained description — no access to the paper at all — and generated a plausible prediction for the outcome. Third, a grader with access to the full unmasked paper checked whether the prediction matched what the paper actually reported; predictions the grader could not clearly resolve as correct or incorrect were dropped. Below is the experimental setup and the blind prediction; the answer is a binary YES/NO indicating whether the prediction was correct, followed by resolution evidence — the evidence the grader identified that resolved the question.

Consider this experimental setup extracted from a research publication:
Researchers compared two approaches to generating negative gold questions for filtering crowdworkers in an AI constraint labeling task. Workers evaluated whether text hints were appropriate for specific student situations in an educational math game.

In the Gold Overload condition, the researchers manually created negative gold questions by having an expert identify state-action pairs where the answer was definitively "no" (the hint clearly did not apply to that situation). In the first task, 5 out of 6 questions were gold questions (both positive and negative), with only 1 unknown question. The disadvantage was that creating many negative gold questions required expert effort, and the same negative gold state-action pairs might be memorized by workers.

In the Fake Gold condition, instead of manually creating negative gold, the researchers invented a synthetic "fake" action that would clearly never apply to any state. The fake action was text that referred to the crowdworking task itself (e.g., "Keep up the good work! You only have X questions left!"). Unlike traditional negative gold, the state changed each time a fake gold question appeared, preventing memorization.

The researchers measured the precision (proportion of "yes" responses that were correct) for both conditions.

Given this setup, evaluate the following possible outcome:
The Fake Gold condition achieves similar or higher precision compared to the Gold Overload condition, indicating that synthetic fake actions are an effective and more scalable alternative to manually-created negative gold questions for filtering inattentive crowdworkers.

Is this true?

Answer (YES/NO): YES